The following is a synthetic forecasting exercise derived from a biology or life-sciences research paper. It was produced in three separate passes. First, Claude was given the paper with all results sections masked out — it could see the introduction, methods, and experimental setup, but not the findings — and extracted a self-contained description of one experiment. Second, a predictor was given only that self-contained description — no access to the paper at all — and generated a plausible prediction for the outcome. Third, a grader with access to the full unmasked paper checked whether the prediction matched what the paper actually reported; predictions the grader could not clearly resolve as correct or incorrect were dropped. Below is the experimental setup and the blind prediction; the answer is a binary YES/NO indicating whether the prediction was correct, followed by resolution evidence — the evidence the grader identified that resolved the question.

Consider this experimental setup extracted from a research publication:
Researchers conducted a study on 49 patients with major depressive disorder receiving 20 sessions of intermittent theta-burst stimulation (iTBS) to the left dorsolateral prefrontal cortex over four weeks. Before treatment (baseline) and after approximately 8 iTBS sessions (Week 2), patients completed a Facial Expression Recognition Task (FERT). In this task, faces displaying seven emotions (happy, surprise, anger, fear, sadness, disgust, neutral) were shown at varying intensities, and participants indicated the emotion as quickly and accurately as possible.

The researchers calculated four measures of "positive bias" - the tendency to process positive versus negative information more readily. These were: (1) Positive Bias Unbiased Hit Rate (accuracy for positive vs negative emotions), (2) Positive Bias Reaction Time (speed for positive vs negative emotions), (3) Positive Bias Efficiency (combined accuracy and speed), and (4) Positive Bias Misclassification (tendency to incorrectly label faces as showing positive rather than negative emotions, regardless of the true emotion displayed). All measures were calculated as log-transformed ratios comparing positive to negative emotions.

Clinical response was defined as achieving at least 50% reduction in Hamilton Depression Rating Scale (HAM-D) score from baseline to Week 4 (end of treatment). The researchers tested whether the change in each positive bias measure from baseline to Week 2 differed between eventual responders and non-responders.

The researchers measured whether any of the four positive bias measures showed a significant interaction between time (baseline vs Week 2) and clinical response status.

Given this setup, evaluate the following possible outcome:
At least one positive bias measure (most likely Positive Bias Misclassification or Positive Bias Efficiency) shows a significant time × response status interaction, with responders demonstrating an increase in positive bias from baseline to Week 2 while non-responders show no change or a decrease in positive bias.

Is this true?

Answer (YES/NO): YES